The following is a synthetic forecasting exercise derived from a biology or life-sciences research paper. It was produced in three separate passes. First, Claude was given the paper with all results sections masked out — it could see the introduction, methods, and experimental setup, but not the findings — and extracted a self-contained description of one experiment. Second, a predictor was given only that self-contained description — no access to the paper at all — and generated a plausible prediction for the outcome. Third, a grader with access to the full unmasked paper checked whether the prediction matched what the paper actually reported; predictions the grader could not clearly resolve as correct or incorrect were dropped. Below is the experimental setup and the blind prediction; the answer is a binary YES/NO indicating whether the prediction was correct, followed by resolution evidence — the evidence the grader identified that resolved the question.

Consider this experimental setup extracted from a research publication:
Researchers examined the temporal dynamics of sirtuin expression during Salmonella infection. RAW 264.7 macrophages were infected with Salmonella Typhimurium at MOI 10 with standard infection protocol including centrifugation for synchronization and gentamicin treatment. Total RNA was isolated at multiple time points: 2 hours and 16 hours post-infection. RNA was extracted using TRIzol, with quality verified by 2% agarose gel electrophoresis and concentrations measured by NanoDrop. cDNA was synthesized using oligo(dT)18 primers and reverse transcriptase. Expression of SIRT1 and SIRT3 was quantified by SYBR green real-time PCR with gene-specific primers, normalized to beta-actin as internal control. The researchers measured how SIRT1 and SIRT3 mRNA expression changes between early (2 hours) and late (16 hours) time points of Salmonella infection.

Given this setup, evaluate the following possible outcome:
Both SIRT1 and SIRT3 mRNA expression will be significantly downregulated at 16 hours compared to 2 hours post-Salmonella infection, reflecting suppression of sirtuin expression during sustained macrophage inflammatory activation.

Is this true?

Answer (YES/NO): NO